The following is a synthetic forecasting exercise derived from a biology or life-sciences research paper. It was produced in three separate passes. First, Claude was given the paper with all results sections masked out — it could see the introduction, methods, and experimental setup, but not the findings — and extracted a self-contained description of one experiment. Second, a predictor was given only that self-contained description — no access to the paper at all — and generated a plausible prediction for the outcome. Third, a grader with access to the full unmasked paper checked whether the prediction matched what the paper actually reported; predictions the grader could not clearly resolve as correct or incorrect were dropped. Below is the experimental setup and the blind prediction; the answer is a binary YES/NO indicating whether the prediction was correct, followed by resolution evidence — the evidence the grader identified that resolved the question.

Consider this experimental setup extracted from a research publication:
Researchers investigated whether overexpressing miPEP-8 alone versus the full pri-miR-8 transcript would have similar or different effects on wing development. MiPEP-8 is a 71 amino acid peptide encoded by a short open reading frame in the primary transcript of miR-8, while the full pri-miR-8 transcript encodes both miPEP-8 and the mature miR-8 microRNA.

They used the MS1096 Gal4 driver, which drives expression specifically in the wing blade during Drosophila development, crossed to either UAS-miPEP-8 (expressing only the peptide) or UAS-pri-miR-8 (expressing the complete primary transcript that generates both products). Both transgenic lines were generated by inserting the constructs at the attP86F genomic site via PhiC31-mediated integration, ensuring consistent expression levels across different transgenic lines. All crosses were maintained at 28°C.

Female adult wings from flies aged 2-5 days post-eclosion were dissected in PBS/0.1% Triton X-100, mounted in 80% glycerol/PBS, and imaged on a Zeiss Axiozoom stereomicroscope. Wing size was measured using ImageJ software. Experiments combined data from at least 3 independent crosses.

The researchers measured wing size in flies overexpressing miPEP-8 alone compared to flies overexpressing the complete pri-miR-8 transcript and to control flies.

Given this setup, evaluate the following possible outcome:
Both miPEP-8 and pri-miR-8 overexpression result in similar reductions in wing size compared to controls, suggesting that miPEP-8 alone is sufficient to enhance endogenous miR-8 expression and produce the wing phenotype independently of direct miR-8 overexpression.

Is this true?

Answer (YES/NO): NO